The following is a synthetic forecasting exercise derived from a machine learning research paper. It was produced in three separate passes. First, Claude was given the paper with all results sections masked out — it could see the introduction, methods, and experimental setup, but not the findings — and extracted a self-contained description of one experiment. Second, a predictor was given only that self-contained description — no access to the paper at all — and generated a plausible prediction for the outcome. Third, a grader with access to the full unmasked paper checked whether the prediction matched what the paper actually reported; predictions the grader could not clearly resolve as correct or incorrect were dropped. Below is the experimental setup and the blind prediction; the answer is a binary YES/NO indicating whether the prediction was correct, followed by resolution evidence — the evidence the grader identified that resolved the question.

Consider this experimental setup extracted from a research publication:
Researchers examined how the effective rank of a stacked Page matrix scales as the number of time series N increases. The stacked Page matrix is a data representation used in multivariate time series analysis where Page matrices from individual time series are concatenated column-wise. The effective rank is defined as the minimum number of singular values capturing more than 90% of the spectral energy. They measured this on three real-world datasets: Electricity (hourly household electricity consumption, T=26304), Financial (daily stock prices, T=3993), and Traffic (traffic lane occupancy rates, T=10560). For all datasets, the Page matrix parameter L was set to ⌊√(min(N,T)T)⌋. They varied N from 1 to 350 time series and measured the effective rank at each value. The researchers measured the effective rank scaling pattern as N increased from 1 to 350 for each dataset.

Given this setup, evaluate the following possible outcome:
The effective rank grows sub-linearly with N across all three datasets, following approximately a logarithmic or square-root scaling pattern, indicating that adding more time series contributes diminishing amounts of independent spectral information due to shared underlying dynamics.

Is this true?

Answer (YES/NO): NO